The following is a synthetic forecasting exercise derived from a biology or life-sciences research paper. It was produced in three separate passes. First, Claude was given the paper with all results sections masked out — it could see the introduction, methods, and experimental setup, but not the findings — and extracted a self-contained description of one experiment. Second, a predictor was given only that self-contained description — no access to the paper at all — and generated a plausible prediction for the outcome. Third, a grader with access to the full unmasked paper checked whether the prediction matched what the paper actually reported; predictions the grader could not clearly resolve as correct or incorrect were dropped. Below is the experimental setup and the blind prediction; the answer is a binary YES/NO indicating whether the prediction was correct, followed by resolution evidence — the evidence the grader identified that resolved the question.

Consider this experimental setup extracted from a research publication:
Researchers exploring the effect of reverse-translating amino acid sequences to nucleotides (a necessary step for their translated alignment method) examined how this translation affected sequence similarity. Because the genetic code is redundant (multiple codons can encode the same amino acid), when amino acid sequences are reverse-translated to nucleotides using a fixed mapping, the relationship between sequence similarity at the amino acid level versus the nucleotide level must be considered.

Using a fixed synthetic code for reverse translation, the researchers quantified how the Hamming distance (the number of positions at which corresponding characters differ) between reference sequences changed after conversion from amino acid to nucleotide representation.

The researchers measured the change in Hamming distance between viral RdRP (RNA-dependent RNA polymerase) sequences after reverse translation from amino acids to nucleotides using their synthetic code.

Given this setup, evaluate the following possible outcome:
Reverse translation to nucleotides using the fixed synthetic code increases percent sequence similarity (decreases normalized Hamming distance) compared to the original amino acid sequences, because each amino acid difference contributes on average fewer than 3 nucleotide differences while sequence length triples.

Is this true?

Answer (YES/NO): YES